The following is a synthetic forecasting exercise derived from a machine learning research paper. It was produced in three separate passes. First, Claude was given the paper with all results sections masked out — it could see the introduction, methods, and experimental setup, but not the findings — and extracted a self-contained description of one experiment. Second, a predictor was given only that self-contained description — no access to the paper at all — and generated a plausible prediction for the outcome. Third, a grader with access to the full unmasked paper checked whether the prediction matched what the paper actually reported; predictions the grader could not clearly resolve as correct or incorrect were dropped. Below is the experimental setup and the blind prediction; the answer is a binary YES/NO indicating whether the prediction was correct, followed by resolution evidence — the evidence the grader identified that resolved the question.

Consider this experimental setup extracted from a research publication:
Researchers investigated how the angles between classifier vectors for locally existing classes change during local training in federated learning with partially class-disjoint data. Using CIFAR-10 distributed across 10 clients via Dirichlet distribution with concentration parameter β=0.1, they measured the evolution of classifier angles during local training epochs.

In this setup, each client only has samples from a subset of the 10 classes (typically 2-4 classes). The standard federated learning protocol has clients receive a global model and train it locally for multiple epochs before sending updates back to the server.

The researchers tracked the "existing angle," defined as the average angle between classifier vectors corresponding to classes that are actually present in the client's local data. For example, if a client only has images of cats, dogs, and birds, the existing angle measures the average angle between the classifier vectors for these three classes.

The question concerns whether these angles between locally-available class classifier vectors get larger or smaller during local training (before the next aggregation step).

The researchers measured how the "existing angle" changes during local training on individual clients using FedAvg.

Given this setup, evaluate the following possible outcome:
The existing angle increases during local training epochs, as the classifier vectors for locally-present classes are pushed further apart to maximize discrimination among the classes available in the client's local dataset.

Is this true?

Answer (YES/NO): YES